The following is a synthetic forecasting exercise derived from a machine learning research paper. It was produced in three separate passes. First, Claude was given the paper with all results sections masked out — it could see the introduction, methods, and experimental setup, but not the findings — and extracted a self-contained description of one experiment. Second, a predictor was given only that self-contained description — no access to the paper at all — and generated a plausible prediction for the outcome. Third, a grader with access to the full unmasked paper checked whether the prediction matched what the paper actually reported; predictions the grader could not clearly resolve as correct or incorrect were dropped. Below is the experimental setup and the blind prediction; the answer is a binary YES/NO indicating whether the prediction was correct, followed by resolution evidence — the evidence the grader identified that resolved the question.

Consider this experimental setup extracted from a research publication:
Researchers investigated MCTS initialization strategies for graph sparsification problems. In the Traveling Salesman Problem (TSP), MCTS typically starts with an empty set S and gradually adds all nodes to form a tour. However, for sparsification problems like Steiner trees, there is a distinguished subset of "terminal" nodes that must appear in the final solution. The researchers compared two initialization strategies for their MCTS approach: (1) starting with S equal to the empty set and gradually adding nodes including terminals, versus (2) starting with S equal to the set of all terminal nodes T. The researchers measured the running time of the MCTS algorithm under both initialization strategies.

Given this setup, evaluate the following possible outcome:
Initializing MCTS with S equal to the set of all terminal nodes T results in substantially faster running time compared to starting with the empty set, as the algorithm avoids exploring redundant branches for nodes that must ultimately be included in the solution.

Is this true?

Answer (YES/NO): YES